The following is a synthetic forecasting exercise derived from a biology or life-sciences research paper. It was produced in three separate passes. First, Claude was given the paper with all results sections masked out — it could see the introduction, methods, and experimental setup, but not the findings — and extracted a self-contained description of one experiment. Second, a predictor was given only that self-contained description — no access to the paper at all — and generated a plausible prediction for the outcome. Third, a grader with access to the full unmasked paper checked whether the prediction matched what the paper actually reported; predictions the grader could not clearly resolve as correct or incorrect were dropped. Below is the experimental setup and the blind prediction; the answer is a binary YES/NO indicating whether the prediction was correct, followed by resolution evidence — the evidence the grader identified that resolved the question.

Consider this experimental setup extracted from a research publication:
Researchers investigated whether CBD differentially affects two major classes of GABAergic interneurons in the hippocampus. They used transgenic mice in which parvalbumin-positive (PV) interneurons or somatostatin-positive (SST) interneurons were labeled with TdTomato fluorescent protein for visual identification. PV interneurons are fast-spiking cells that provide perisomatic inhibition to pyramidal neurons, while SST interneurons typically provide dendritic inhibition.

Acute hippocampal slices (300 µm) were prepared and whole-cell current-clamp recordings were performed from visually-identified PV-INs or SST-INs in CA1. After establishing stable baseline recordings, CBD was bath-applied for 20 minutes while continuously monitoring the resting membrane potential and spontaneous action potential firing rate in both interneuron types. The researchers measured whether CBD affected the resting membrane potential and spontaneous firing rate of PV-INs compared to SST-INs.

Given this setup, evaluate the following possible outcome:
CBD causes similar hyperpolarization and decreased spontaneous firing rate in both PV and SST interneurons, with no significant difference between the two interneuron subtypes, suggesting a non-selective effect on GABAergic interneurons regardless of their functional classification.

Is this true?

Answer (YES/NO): NO